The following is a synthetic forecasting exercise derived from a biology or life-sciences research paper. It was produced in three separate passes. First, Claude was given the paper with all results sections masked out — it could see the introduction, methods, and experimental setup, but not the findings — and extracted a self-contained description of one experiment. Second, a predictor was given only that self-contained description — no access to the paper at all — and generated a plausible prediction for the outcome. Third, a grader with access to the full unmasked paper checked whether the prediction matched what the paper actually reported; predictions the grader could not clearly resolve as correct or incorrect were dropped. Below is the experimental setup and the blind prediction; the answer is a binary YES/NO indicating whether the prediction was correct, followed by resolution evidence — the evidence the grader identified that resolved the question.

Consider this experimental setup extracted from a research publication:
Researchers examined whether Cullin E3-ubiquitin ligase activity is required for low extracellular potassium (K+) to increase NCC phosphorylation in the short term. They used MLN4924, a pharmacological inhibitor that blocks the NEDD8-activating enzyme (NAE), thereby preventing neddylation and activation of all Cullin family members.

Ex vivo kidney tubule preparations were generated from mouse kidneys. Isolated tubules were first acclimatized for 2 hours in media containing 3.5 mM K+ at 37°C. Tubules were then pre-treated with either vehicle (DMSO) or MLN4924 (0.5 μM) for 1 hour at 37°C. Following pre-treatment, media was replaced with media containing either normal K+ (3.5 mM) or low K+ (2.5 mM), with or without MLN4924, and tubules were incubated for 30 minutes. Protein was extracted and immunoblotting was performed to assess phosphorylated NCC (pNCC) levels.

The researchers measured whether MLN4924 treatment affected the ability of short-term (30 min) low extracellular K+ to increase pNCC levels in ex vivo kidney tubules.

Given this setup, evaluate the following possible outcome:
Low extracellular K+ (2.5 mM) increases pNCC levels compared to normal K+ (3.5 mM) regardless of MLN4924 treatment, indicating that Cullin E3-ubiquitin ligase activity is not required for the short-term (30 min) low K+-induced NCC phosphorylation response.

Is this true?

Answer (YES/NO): NO